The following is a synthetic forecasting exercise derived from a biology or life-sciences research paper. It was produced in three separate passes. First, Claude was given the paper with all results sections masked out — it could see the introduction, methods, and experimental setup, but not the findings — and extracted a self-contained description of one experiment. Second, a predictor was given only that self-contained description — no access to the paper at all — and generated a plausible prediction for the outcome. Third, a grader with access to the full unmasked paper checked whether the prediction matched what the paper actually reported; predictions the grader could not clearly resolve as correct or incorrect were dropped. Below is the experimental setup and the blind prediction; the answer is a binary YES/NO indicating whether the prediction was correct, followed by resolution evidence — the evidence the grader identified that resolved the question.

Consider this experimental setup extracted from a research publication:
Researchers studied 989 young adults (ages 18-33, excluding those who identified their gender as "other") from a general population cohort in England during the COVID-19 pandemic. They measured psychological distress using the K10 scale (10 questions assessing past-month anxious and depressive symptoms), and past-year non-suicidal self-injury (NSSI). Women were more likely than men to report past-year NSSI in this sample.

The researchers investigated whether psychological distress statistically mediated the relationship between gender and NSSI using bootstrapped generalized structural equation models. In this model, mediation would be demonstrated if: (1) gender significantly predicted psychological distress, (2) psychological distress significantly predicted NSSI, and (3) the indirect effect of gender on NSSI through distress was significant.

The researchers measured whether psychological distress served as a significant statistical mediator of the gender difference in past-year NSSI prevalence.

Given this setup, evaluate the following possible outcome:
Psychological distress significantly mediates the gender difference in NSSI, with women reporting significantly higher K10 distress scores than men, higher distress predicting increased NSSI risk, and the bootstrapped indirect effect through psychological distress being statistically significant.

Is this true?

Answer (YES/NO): YES